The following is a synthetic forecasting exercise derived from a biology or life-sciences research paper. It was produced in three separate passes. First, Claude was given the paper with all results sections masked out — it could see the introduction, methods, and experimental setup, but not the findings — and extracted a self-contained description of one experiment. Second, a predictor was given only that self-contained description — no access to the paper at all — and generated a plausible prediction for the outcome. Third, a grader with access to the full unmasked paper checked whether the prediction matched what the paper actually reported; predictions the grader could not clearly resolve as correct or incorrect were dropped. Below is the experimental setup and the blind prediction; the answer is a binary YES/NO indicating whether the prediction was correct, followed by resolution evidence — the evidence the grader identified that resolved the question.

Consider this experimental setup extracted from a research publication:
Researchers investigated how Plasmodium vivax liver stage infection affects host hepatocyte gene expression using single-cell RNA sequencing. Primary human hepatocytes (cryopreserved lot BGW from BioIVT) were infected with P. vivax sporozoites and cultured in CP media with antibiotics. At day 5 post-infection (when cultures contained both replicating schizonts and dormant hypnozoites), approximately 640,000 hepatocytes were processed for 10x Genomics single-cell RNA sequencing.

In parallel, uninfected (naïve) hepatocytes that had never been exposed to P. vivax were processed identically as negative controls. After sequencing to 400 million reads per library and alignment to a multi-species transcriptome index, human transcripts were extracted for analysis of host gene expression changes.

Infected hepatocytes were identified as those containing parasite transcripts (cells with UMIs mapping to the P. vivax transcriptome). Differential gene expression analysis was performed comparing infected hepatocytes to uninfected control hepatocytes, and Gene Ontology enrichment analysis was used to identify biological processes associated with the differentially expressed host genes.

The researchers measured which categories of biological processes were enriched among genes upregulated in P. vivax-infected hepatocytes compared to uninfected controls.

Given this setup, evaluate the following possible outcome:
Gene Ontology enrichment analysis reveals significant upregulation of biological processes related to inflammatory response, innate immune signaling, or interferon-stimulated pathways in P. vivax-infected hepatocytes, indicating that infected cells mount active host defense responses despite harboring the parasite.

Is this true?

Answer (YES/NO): NO